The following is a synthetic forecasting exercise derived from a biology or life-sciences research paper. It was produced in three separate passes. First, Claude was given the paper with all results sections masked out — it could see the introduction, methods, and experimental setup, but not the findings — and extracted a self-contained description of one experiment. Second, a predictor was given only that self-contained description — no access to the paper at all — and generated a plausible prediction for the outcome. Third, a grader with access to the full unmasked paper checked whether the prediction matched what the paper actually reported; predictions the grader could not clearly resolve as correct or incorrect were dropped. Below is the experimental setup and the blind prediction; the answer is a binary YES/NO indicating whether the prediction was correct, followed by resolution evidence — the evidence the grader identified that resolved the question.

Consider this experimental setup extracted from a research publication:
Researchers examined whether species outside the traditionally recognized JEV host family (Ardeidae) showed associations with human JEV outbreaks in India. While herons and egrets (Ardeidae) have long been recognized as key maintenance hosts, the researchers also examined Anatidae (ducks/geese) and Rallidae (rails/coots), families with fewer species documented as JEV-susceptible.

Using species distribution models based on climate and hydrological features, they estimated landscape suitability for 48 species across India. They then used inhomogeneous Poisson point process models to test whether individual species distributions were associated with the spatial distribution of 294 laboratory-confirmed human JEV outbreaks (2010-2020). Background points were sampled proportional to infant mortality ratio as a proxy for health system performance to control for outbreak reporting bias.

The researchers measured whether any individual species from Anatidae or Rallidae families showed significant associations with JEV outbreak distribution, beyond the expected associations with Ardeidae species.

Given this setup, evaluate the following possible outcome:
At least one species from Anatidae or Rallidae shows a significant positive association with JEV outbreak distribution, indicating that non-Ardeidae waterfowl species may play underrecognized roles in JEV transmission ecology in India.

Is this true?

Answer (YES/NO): YES